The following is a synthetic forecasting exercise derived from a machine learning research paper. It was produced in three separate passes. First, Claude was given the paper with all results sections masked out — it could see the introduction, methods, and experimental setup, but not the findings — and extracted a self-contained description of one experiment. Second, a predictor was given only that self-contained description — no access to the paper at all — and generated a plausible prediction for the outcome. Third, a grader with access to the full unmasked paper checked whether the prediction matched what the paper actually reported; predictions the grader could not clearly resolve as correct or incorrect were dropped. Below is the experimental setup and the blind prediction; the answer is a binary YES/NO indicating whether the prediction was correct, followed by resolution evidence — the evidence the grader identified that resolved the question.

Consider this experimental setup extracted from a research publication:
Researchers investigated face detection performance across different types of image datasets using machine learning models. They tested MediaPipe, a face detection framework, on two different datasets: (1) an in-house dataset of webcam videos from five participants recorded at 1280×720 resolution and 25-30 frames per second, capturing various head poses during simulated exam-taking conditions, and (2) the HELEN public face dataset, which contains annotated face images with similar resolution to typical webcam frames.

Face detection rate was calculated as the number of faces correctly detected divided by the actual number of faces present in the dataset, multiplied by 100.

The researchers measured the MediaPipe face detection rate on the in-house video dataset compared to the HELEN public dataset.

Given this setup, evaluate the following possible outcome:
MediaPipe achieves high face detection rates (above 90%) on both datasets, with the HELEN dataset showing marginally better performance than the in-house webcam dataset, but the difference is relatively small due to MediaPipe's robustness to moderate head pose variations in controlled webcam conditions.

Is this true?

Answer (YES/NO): NO